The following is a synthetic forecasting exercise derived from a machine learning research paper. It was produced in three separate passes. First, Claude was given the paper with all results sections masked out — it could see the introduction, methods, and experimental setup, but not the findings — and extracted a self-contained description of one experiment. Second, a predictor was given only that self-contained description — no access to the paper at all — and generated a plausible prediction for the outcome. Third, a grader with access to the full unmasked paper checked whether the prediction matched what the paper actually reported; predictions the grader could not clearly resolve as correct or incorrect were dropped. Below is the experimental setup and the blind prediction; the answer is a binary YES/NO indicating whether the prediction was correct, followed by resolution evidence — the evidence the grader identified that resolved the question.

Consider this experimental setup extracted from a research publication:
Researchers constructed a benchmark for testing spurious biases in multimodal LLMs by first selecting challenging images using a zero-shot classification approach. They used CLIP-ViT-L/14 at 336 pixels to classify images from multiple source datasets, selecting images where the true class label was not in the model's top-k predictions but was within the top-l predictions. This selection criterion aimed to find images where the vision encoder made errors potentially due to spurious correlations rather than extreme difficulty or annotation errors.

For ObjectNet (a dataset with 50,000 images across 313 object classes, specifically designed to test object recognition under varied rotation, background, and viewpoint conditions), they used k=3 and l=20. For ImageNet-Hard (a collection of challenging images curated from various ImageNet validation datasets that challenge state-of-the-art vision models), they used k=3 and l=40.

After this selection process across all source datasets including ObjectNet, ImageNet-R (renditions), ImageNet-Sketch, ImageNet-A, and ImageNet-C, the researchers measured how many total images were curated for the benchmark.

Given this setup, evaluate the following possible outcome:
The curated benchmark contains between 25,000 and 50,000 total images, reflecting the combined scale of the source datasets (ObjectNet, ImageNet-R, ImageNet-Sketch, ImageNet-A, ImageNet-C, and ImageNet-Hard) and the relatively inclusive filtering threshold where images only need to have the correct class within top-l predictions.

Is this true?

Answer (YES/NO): NO